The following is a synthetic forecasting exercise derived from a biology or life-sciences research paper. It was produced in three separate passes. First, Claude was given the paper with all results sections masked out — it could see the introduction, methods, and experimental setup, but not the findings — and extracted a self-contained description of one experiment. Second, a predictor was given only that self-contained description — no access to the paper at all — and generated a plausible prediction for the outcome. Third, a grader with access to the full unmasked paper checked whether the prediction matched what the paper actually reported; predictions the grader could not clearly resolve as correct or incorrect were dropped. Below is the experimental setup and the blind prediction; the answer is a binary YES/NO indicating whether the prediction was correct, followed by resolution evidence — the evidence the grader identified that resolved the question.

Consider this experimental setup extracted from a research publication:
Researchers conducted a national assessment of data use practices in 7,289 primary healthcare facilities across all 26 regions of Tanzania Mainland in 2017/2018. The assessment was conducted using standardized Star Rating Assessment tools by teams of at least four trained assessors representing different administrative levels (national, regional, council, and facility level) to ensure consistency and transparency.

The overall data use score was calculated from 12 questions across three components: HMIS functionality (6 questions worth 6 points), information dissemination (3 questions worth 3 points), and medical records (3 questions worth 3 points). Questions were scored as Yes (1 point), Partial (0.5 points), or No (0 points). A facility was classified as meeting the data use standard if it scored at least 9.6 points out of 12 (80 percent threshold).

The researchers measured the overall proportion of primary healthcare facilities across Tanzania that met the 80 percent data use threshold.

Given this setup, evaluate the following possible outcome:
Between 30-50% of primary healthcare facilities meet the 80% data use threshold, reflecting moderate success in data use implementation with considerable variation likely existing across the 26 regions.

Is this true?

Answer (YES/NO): NO